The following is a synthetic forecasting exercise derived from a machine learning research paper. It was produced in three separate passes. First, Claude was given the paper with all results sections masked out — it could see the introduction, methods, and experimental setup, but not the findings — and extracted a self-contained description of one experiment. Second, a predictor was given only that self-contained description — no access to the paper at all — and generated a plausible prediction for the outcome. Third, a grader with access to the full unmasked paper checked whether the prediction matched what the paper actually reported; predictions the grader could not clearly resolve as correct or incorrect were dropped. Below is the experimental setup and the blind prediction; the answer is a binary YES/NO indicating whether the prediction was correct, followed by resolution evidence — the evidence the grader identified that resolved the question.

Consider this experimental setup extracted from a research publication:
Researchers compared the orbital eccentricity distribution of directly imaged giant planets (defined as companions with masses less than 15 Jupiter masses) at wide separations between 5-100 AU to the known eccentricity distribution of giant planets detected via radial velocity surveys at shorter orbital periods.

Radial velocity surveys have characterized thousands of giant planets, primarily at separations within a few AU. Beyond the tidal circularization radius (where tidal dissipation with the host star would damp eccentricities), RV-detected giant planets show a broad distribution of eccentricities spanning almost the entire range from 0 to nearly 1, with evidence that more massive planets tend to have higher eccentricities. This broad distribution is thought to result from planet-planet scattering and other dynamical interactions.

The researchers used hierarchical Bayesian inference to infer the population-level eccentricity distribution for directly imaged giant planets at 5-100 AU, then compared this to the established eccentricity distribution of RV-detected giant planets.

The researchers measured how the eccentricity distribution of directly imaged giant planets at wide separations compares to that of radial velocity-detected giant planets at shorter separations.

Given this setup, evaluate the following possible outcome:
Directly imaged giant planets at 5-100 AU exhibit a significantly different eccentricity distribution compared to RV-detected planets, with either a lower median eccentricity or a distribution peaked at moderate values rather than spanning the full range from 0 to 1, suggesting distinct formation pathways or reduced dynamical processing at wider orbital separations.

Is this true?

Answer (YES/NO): NO